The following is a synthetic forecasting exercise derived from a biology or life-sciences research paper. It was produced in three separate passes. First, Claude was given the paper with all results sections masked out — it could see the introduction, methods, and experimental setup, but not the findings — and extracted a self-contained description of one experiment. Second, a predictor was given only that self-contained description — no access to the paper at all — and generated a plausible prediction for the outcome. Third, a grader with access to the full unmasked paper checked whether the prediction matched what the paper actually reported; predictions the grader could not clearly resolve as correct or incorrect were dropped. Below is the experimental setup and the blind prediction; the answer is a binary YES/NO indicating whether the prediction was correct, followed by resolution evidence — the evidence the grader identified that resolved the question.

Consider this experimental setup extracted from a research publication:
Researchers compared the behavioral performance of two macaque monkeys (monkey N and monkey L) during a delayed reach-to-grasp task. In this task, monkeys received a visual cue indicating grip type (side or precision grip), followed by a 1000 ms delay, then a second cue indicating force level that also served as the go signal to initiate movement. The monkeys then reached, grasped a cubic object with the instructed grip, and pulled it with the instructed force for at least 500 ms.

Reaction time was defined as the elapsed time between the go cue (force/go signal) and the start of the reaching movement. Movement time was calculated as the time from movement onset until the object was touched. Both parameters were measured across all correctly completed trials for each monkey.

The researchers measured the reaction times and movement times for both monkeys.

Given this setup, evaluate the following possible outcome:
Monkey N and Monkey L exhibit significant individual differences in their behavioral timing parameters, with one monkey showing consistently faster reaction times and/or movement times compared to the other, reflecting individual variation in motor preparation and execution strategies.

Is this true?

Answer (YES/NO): YES